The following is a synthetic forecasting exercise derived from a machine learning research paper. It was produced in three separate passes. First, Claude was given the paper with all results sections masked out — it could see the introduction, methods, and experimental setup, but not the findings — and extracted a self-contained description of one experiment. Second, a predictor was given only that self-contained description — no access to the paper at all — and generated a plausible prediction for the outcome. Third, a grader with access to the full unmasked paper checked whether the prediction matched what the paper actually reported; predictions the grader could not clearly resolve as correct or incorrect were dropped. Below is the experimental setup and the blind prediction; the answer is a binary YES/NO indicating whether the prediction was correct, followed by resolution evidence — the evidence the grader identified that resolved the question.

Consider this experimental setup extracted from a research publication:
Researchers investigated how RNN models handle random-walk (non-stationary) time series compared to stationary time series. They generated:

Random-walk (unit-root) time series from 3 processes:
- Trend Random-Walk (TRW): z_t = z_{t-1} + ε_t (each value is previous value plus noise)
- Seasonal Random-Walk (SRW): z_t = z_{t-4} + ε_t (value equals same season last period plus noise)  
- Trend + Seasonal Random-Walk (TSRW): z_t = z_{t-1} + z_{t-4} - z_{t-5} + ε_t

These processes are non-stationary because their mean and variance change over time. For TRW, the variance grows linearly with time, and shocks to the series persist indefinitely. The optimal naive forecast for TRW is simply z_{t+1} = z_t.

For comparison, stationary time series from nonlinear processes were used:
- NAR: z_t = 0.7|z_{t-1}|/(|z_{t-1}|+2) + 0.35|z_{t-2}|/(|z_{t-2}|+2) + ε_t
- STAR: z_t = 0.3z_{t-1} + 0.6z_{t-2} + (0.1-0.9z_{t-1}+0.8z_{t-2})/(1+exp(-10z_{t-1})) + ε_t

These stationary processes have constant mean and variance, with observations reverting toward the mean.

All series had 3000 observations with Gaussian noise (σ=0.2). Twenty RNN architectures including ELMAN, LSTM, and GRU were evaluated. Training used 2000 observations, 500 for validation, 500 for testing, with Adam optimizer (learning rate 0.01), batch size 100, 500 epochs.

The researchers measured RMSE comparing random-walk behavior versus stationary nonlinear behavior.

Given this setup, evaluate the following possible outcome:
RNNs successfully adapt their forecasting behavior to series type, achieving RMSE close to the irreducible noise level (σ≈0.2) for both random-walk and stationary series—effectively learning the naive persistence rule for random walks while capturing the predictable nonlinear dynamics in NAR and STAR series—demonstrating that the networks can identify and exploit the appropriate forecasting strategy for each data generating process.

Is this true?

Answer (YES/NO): NO